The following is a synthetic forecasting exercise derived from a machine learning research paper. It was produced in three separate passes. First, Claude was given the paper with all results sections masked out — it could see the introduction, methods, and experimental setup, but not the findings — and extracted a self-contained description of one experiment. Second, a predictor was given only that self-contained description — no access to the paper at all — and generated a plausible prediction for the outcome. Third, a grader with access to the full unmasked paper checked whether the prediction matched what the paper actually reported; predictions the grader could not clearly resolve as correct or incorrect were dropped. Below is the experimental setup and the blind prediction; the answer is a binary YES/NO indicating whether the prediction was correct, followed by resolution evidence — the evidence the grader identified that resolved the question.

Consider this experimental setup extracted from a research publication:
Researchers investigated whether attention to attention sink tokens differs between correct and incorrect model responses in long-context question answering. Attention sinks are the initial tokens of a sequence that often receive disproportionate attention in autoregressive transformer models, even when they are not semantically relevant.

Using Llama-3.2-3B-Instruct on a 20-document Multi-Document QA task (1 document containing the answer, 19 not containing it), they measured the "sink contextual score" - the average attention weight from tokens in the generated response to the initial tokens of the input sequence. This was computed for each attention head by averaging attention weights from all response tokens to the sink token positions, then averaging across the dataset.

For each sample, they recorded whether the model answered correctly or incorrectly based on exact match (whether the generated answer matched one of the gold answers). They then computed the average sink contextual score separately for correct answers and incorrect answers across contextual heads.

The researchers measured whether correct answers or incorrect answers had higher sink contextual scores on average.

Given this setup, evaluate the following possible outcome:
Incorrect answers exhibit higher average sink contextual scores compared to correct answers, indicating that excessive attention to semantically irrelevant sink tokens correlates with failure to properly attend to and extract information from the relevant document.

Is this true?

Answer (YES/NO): NO